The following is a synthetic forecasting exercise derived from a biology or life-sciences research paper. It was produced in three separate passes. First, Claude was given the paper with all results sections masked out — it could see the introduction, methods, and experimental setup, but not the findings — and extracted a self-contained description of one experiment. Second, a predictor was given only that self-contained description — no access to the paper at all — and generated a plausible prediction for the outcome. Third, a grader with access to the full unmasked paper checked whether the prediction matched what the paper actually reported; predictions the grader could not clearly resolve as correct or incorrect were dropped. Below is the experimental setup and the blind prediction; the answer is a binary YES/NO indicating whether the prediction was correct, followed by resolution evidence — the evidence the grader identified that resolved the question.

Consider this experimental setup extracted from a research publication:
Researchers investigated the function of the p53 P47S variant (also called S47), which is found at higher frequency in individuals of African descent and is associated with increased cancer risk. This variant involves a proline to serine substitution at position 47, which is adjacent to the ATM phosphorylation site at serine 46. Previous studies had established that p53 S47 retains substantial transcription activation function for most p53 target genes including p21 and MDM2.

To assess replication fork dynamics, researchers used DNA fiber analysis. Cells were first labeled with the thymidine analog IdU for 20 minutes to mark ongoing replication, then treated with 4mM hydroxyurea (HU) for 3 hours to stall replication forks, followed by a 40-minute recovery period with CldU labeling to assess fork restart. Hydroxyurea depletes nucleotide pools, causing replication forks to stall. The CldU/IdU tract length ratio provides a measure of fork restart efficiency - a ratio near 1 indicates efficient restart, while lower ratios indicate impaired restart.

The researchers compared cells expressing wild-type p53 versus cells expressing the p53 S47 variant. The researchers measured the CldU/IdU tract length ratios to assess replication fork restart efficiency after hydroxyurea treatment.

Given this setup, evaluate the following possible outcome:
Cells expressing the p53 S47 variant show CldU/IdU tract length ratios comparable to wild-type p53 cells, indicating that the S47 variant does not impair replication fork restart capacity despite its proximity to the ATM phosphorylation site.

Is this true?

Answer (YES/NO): NO